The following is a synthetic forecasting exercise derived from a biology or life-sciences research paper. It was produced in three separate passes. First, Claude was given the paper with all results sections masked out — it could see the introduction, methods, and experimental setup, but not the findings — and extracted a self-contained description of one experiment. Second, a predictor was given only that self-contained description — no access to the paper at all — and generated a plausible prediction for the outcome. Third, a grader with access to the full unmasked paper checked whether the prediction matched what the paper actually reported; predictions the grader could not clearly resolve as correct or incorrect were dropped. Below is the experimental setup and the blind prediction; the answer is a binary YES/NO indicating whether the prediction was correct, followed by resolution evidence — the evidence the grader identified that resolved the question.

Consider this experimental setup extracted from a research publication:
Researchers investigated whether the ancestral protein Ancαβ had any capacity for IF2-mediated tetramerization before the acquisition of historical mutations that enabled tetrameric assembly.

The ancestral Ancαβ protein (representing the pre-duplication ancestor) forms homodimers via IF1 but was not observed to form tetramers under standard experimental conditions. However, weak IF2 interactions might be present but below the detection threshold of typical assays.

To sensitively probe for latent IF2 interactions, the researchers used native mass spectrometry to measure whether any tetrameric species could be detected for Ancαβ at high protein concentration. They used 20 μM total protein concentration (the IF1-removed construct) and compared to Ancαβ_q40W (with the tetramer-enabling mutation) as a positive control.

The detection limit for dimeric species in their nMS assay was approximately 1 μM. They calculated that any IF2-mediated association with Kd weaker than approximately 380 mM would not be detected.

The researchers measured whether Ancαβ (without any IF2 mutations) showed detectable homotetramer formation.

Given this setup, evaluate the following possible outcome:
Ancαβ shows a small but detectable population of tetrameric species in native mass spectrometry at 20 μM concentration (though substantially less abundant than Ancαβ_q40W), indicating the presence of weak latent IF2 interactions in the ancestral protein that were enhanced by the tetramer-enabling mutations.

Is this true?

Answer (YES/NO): NO